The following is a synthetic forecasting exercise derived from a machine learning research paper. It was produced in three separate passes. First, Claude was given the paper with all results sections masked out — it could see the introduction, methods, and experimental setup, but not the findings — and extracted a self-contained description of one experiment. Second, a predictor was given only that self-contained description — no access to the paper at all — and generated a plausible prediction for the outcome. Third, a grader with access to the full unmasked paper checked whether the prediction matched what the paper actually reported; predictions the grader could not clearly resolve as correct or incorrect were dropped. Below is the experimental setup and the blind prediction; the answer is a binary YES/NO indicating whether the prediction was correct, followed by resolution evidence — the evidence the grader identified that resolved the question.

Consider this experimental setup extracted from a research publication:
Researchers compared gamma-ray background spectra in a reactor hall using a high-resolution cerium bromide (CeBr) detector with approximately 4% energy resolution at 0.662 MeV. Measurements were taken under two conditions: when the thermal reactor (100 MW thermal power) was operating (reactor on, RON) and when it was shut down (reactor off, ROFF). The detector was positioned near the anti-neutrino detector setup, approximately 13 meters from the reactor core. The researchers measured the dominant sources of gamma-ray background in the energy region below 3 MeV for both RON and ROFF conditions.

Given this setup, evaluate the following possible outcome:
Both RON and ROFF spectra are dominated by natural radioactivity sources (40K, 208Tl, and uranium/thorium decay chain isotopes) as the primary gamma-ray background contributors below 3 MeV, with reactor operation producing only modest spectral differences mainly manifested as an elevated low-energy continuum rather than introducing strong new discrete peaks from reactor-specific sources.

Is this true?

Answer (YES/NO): NO